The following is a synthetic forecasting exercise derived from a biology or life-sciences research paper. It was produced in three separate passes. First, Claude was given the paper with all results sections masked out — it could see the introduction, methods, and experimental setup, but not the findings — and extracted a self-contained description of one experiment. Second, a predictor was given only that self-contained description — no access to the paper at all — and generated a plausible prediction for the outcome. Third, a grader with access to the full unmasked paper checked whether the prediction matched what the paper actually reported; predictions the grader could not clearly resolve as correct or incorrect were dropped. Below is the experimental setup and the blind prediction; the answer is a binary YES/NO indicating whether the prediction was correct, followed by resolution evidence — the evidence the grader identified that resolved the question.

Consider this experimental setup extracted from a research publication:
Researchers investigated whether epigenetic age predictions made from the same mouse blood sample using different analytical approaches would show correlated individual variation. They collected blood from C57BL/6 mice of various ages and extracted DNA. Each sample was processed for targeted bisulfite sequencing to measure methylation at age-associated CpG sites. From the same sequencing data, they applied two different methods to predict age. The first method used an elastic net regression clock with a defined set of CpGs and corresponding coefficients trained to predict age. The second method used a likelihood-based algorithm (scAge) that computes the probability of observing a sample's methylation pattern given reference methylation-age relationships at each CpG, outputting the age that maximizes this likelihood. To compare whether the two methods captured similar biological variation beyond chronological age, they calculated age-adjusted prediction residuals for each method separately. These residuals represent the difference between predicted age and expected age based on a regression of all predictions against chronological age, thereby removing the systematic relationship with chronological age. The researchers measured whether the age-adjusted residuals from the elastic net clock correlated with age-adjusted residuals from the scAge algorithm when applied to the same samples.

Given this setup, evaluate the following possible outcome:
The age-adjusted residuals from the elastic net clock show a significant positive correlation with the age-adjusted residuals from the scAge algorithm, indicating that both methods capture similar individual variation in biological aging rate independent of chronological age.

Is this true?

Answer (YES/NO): YES